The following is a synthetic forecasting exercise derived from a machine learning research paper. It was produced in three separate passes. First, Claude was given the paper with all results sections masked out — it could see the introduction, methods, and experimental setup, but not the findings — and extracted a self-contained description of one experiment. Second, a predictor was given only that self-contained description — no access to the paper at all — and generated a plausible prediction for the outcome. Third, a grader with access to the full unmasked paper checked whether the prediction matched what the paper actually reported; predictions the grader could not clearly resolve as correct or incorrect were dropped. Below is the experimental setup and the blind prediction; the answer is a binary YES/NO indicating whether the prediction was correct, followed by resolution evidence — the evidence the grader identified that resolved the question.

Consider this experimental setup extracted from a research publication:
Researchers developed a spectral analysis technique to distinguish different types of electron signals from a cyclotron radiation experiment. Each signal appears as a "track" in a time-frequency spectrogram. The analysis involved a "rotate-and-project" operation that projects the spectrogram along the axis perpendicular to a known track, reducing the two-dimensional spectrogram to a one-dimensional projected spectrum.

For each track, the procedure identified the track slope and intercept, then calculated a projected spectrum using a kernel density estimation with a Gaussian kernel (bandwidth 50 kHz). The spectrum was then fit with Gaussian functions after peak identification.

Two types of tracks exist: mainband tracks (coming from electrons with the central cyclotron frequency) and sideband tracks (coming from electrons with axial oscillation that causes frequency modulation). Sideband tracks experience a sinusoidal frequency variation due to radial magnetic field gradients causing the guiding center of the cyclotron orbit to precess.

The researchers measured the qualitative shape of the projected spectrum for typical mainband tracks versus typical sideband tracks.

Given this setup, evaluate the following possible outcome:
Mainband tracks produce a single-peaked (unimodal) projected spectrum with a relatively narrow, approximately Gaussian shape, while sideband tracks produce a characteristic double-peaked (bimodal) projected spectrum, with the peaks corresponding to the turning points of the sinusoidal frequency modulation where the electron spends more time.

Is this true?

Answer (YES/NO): YES